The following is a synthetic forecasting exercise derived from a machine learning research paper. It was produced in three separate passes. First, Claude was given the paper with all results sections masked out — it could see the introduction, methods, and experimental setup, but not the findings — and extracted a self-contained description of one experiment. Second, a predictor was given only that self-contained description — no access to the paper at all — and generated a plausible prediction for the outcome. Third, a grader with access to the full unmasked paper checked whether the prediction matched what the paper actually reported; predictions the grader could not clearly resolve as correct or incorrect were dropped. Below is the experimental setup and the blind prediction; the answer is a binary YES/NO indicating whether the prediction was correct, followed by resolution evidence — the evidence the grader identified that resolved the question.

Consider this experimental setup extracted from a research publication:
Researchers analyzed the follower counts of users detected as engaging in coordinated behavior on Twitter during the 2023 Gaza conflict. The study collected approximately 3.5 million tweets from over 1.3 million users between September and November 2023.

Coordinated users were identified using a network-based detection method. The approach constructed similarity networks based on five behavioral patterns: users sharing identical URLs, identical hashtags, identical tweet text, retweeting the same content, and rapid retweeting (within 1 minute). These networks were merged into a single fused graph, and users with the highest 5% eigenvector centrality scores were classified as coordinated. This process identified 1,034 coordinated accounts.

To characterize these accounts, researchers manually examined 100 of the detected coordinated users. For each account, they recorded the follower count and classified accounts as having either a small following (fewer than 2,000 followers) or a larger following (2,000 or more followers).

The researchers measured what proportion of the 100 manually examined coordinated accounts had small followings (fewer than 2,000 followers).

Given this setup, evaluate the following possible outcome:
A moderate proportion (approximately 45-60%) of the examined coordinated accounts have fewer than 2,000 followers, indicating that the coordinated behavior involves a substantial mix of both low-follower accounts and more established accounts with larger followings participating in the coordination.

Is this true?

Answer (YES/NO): NO